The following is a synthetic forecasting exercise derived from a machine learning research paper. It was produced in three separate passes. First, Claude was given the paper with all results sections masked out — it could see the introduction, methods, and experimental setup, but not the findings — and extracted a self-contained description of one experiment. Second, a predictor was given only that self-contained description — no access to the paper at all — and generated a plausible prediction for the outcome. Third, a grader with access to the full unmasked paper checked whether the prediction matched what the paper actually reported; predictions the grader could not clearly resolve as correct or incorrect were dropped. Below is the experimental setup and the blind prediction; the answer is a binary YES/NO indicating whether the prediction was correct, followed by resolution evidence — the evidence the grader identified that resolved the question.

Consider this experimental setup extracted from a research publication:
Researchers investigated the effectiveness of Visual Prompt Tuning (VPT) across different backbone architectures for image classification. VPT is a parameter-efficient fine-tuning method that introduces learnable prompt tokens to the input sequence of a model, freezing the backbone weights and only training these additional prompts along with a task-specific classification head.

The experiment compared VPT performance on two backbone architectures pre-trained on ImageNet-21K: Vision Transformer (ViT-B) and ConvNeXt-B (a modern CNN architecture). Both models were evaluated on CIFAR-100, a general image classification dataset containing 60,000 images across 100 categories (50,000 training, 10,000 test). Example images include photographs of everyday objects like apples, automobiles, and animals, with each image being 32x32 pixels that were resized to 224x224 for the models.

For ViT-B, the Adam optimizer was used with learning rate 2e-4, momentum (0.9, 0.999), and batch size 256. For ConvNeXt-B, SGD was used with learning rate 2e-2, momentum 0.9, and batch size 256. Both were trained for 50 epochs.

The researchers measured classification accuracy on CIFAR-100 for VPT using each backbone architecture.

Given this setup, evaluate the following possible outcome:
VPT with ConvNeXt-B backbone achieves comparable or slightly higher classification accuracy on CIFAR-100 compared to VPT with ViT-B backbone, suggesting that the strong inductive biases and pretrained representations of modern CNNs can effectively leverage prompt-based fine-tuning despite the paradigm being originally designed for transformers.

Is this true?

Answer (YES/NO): NO